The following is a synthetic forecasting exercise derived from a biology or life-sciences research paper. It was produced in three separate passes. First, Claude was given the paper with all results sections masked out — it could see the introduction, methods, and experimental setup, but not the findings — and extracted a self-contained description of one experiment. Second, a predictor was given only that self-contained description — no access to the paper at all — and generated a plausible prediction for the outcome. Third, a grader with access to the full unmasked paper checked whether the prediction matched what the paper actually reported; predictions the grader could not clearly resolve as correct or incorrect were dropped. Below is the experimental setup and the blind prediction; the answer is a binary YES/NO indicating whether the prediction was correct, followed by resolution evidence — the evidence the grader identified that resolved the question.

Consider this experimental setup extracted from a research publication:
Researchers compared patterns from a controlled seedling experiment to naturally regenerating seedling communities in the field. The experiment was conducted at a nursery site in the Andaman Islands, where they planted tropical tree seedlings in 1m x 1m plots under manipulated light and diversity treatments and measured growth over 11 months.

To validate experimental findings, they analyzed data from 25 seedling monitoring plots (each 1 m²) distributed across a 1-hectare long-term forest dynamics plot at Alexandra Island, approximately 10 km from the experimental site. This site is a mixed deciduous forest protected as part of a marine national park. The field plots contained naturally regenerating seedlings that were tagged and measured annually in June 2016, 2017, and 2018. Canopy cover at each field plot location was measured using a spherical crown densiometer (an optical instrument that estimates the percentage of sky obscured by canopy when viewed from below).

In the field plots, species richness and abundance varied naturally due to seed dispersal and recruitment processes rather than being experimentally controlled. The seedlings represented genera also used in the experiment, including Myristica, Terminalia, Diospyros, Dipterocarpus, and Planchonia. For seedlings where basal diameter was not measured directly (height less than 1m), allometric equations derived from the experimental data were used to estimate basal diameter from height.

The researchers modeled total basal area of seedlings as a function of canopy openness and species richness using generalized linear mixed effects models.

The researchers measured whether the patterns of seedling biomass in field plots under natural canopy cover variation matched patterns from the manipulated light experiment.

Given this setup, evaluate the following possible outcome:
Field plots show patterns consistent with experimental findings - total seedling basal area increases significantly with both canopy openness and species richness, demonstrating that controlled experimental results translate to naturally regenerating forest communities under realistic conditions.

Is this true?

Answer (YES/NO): NO